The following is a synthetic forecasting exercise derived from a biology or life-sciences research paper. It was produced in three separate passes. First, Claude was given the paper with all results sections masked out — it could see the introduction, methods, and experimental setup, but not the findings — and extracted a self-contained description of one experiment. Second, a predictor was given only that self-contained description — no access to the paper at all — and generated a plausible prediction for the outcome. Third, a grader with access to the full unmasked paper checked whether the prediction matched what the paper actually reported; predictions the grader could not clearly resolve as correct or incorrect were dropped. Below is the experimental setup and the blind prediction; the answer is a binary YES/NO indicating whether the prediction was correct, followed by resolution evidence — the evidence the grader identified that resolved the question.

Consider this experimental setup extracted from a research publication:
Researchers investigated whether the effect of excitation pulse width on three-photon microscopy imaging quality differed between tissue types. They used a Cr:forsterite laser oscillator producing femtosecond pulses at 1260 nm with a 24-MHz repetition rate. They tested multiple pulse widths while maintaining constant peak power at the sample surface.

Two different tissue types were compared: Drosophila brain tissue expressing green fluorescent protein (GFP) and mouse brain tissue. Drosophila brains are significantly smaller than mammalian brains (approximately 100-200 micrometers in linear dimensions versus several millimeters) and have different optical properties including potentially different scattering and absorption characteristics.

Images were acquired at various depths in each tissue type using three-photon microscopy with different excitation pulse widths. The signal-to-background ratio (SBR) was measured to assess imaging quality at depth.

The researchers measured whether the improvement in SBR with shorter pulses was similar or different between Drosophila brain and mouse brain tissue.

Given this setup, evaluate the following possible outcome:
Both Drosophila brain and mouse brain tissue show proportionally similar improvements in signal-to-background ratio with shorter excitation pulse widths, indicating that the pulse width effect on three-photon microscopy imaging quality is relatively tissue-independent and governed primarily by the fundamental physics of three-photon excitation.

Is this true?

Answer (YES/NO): NO